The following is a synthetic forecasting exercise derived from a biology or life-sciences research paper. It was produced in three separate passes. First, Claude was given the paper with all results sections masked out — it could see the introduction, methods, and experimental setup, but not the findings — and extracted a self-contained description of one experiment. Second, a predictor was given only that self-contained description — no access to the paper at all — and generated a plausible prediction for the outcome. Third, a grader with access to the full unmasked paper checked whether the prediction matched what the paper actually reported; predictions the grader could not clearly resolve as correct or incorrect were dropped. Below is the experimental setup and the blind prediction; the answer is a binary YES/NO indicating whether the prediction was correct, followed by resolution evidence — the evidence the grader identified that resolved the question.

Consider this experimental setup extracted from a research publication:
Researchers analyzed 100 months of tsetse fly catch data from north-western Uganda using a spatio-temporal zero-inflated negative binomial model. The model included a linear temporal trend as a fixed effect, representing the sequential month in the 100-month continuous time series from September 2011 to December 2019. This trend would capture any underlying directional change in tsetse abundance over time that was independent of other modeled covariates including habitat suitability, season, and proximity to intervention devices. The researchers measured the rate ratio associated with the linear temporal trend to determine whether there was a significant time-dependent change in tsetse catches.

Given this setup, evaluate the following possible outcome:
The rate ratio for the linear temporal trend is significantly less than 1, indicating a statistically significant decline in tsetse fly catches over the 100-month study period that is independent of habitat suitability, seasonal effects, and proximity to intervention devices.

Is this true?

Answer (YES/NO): YES